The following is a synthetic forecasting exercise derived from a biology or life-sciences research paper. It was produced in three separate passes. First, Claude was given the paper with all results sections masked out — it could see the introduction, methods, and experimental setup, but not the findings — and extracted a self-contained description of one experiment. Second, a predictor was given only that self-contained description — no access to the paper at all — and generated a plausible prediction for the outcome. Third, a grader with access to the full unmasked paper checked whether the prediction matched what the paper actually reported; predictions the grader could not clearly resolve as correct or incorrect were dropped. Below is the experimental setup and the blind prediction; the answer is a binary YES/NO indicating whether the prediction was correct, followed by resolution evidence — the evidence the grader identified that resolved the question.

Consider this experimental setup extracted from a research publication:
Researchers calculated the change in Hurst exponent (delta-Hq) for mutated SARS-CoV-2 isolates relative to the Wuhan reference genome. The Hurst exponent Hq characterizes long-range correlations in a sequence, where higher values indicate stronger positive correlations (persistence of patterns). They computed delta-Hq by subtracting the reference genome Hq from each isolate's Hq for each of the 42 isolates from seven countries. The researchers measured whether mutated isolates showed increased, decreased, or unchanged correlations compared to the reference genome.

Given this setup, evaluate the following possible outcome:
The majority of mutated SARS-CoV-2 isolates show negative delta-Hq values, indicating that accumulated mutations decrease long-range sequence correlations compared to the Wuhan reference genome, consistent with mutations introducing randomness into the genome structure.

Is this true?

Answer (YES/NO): NO